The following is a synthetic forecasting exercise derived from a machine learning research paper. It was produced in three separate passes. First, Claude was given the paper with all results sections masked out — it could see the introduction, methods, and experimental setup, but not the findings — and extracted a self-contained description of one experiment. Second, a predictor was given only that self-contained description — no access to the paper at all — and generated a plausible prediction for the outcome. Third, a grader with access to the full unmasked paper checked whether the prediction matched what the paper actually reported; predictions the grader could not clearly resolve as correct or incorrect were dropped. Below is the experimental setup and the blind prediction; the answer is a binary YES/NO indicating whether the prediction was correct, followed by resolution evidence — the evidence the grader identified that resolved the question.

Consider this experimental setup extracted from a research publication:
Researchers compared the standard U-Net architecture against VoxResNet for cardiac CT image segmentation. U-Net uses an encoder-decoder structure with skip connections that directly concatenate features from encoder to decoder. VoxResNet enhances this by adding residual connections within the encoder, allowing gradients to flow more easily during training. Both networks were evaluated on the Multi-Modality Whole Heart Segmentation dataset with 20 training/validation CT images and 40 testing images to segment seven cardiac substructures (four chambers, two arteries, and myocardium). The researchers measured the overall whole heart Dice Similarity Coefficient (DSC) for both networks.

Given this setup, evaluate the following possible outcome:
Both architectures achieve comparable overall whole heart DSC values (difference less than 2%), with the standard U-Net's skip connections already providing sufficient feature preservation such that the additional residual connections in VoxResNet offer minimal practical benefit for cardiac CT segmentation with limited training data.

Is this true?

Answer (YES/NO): NO